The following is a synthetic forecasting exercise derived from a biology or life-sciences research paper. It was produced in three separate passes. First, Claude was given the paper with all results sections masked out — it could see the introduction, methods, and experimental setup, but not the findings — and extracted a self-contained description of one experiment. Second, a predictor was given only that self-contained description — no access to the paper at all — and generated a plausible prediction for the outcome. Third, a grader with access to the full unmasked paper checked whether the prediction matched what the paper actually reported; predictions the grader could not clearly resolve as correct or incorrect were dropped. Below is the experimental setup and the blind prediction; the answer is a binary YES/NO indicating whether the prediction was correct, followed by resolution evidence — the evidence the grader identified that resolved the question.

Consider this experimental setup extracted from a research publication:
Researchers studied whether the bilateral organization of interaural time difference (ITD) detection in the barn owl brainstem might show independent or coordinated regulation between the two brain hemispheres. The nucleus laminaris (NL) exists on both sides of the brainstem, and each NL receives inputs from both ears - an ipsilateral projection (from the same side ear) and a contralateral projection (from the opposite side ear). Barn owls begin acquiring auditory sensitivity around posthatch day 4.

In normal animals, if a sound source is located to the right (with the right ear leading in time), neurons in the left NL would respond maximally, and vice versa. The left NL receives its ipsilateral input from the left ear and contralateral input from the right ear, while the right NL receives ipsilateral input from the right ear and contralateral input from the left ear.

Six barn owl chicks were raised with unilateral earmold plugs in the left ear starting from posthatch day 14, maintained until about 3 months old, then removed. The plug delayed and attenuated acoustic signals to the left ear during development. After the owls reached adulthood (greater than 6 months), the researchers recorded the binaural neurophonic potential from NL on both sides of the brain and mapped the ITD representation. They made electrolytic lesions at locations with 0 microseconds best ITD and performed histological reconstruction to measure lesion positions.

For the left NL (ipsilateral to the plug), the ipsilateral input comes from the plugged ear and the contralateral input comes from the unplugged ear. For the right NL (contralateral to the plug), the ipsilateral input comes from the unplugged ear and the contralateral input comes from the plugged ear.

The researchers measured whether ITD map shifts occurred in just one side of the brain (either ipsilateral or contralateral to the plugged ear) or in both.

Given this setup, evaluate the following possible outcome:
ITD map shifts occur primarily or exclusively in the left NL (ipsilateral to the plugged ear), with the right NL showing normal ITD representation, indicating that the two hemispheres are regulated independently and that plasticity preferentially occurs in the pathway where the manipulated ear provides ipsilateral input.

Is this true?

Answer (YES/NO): YES